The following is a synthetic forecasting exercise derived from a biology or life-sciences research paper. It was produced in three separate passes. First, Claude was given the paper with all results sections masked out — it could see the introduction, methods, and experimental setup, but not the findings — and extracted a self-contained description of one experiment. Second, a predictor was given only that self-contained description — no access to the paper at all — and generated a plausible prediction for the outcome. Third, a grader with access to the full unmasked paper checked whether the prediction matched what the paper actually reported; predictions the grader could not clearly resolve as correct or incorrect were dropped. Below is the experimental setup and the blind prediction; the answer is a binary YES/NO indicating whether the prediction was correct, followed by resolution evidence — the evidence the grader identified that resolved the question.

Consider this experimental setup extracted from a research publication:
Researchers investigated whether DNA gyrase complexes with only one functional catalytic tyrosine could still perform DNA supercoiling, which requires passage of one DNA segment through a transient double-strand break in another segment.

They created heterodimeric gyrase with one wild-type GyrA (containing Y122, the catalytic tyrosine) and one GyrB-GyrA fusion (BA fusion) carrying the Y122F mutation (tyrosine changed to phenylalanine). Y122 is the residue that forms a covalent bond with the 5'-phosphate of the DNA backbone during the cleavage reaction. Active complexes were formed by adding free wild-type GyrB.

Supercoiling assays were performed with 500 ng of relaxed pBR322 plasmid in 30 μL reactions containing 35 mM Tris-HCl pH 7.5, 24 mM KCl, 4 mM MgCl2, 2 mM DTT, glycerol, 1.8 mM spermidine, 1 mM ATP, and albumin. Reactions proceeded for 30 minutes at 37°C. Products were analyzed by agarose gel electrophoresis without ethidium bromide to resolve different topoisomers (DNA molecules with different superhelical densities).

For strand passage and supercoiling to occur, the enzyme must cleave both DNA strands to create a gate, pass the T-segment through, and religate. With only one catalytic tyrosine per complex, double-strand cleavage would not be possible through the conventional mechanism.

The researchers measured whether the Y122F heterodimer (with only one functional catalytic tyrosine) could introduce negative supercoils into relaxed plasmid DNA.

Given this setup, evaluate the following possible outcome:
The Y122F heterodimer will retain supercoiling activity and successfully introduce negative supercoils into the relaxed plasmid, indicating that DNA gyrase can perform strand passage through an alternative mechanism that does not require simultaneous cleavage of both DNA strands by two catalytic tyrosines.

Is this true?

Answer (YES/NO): NO